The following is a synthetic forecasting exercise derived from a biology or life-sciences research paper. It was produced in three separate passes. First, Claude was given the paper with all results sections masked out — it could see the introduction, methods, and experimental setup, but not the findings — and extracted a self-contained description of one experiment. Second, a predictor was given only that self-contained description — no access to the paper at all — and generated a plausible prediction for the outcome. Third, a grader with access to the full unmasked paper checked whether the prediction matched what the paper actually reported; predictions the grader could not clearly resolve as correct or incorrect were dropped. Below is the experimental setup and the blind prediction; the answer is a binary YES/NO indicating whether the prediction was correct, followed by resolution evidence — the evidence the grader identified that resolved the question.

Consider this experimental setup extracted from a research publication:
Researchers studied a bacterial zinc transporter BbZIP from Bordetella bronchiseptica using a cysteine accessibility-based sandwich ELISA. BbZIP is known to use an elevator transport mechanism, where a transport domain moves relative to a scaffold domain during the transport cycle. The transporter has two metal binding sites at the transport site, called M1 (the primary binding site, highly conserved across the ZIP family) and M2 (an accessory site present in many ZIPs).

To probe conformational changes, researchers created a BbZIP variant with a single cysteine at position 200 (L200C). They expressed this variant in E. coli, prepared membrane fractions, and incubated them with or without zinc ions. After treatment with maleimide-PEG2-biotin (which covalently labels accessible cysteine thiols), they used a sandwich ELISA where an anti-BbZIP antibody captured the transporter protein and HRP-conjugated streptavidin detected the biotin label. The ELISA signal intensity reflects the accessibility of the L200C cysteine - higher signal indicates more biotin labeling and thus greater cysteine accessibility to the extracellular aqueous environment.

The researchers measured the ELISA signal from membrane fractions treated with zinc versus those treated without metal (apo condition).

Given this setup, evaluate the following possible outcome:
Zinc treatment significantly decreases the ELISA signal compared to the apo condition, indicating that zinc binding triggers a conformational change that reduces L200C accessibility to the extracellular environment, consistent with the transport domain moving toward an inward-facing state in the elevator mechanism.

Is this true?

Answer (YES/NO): YES